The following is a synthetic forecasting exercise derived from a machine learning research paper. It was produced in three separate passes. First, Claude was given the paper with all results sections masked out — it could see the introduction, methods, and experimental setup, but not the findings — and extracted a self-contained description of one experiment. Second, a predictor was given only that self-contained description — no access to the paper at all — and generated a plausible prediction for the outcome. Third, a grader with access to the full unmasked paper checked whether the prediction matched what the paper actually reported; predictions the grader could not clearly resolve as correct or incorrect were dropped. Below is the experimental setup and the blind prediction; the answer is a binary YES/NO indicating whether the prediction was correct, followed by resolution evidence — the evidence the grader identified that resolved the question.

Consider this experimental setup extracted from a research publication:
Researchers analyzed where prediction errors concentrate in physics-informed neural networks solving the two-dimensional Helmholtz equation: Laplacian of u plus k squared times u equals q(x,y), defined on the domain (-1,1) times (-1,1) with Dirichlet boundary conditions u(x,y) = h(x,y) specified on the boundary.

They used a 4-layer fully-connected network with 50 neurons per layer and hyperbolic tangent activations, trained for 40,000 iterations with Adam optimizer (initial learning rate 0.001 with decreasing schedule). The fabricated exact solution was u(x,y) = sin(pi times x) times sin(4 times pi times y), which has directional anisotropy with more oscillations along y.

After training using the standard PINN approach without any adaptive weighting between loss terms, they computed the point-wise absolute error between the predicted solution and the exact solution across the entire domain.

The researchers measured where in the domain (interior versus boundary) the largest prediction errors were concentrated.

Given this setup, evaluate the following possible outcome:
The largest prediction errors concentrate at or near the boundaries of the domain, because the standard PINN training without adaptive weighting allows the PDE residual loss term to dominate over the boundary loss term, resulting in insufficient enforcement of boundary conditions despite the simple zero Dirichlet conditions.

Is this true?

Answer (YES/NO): YES